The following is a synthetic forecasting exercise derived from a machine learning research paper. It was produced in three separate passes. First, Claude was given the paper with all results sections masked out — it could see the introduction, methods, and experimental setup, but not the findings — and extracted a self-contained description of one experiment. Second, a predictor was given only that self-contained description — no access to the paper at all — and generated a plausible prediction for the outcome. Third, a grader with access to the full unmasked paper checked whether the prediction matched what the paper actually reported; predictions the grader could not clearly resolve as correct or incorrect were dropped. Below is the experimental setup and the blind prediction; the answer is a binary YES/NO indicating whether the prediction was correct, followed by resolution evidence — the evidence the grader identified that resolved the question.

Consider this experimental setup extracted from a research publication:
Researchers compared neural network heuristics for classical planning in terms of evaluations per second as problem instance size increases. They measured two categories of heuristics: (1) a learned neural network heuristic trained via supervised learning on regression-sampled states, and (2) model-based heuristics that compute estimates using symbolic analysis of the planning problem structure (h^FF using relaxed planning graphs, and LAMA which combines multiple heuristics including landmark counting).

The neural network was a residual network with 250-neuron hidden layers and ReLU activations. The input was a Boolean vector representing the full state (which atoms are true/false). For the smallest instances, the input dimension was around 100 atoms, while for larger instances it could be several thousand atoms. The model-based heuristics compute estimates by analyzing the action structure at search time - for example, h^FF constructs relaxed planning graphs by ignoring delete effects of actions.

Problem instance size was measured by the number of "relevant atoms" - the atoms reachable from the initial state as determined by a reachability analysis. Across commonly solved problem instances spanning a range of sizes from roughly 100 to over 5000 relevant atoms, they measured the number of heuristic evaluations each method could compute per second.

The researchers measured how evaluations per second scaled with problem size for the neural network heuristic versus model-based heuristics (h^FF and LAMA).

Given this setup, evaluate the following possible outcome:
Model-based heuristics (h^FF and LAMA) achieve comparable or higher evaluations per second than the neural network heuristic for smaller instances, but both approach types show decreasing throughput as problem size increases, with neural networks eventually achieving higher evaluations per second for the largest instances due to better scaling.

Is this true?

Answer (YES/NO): NO